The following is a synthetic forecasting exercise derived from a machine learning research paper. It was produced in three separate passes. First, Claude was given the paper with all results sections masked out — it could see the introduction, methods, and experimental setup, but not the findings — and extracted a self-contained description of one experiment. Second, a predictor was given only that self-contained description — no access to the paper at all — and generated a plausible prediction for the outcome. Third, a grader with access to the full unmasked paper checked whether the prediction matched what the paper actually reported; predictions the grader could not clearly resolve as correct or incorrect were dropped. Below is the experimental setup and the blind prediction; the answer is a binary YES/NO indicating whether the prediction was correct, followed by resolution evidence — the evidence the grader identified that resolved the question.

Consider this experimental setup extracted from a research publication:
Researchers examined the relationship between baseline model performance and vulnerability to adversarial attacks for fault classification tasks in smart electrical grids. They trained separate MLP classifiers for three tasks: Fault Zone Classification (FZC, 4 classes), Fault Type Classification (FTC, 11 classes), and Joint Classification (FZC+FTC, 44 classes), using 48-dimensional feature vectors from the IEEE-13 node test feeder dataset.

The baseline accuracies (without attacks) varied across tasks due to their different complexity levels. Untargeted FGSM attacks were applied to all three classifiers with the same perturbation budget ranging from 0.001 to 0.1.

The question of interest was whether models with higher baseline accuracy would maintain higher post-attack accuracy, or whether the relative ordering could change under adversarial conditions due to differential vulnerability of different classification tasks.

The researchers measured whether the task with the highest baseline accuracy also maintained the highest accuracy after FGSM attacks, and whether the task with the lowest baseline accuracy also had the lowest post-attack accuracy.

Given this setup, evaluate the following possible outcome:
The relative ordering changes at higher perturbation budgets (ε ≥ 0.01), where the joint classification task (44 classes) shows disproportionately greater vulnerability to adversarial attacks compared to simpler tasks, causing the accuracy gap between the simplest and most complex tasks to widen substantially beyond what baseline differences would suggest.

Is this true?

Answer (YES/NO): NO